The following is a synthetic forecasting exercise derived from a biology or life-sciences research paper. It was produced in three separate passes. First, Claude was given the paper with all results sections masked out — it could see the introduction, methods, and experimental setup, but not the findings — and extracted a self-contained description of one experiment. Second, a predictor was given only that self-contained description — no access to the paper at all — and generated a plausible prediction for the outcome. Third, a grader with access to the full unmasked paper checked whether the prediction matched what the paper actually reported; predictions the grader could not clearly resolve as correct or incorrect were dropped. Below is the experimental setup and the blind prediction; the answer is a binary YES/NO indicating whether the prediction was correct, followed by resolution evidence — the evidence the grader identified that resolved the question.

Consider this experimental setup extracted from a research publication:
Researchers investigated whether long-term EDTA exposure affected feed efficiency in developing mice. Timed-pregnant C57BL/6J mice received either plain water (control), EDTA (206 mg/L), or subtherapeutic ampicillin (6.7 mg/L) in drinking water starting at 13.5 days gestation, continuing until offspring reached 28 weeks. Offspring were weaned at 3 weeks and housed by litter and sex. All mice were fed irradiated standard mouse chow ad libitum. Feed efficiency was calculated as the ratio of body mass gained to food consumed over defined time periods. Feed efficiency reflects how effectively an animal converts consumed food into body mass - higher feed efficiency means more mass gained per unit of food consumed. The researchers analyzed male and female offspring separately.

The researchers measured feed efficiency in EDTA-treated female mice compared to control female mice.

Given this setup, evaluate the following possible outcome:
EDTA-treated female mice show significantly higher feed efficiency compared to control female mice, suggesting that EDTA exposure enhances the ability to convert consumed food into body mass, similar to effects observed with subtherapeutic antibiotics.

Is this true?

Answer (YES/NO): NO